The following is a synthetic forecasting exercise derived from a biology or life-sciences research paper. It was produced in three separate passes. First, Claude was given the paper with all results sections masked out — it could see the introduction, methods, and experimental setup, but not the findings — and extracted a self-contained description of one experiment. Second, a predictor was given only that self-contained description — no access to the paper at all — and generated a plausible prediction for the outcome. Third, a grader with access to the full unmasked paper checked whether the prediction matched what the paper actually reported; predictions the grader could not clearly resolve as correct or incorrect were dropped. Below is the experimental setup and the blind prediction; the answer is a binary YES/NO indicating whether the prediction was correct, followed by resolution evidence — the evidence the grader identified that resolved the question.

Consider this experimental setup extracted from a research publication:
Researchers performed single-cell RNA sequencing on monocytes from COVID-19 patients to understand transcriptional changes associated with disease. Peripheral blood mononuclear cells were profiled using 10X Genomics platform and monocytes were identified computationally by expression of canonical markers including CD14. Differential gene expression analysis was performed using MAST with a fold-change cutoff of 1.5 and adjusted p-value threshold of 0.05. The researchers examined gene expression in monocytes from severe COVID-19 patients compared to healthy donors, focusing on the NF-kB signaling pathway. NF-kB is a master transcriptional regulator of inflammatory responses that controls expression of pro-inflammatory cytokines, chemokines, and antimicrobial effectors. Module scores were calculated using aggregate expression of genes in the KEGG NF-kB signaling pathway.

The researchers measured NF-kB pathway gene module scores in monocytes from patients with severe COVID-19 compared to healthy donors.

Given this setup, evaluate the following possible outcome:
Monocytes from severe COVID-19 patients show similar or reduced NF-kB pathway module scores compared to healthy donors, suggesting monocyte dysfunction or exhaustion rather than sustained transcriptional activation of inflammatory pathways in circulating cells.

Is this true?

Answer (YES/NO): YES